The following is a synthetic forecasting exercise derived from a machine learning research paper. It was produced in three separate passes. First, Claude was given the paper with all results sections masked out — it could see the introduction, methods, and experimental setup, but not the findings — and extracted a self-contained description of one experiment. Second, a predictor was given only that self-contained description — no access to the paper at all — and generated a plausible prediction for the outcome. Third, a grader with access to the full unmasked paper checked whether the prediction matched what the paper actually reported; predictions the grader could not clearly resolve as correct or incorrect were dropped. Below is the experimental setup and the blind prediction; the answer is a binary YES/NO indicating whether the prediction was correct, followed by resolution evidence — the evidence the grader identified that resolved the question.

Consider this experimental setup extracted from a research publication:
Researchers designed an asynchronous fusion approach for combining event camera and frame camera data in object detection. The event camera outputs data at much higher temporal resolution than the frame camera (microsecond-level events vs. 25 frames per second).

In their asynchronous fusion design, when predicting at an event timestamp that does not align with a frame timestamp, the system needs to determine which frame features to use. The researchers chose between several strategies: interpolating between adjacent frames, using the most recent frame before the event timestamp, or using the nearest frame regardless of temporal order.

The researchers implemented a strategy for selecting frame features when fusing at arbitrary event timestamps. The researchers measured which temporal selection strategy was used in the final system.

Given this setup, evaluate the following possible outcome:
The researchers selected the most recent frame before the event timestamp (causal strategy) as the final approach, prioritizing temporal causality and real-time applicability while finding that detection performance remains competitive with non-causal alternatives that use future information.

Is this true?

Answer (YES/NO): NO